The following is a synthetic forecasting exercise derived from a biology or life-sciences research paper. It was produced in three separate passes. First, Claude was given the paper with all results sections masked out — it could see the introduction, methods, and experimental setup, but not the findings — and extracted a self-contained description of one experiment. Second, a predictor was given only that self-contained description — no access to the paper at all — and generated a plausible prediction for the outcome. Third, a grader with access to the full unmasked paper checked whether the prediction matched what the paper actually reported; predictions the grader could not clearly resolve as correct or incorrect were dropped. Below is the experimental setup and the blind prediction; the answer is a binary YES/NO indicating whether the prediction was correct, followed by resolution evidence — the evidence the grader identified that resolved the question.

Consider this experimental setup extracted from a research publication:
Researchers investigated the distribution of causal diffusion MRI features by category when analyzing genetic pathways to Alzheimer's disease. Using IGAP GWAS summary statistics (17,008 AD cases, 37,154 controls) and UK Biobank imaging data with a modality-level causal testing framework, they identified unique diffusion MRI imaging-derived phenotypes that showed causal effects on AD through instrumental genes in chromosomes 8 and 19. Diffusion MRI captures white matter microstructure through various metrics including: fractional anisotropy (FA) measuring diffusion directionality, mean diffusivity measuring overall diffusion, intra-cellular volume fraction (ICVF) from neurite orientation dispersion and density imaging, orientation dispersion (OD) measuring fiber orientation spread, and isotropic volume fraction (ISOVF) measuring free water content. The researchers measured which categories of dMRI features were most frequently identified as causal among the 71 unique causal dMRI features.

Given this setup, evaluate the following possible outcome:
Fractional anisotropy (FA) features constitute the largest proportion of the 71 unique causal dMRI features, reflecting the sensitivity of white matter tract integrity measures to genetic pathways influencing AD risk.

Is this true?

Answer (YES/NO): NO